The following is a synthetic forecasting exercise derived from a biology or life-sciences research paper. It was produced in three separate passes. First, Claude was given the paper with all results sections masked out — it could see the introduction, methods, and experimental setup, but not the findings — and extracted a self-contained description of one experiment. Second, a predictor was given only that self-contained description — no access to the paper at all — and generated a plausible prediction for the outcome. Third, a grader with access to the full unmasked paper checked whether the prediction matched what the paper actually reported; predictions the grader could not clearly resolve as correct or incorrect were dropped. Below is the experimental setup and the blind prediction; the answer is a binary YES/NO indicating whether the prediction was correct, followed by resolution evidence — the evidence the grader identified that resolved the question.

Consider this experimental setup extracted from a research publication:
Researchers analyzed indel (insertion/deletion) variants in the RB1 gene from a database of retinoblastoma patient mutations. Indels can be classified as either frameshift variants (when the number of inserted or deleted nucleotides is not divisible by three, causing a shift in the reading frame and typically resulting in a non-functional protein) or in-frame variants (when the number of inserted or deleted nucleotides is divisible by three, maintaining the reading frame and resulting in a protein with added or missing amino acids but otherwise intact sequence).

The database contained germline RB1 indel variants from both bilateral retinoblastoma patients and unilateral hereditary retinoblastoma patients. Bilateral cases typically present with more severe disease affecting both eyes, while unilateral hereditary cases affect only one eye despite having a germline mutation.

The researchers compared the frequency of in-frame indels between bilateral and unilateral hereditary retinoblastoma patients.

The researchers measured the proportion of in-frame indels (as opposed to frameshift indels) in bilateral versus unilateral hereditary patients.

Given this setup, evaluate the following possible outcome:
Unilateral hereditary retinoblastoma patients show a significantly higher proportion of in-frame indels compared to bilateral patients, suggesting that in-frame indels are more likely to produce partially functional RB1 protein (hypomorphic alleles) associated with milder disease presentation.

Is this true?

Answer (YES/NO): YES